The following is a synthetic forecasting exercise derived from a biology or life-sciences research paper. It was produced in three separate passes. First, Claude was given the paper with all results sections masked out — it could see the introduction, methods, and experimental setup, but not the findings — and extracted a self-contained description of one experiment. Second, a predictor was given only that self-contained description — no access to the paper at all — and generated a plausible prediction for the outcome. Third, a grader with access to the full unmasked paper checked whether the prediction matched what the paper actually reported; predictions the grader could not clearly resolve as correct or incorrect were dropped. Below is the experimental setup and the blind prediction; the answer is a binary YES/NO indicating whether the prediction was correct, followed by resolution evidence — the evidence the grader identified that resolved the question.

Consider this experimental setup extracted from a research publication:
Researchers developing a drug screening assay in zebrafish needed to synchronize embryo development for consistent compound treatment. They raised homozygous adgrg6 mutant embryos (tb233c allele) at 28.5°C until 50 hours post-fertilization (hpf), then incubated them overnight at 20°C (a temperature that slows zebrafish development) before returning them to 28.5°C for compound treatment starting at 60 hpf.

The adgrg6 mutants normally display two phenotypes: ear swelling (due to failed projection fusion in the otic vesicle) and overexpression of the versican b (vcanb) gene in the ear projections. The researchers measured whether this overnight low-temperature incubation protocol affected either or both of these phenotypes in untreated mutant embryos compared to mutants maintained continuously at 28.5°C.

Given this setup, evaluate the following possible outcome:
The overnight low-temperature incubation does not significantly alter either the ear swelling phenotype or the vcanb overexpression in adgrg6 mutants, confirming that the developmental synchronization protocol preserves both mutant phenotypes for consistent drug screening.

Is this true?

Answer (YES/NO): NO